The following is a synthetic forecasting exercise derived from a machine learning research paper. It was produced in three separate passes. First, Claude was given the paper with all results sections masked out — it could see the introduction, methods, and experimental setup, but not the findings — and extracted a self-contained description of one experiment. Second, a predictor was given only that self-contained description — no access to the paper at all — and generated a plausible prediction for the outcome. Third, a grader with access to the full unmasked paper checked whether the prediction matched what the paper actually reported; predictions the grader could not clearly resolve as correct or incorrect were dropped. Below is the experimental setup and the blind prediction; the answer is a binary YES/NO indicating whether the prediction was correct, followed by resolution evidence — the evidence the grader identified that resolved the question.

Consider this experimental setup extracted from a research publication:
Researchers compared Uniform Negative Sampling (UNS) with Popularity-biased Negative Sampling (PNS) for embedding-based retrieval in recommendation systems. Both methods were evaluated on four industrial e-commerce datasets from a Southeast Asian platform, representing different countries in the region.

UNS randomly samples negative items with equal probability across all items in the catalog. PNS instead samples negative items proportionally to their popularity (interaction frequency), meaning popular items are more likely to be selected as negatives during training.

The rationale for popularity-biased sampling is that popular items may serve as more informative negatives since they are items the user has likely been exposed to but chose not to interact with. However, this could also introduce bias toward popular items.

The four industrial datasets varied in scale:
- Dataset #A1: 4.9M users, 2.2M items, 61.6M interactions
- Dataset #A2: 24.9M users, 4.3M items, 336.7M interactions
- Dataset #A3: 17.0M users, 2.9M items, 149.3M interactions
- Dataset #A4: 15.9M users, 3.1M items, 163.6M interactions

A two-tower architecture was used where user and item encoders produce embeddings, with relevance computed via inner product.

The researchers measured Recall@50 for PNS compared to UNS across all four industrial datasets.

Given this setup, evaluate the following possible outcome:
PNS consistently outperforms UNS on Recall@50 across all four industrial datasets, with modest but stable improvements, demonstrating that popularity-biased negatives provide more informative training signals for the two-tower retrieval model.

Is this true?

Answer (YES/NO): NO